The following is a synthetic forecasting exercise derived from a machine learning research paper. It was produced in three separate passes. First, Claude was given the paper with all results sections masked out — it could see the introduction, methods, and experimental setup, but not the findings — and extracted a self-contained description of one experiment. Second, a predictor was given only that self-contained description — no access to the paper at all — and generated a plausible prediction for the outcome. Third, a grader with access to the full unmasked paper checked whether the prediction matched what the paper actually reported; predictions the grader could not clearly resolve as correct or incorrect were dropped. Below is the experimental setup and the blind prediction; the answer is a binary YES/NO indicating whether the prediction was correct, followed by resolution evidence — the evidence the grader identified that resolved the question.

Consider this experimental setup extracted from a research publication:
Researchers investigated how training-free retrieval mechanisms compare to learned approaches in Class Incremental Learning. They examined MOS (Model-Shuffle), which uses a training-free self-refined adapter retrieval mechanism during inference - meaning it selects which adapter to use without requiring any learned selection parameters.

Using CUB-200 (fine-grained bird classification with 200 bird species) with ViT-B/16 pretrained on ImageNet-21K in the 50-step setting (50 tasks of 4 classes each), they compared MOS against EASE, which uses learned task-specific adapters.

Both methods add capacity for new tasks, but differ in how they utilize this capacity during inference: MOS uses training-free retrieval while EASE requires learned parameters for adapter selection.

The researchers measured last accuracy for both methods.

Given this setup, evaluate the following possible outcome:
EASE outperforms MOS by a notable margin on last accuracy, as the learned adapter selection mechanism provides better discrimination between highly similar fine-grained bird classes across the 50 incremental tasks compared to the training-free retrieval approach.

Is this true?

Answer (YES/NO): NO